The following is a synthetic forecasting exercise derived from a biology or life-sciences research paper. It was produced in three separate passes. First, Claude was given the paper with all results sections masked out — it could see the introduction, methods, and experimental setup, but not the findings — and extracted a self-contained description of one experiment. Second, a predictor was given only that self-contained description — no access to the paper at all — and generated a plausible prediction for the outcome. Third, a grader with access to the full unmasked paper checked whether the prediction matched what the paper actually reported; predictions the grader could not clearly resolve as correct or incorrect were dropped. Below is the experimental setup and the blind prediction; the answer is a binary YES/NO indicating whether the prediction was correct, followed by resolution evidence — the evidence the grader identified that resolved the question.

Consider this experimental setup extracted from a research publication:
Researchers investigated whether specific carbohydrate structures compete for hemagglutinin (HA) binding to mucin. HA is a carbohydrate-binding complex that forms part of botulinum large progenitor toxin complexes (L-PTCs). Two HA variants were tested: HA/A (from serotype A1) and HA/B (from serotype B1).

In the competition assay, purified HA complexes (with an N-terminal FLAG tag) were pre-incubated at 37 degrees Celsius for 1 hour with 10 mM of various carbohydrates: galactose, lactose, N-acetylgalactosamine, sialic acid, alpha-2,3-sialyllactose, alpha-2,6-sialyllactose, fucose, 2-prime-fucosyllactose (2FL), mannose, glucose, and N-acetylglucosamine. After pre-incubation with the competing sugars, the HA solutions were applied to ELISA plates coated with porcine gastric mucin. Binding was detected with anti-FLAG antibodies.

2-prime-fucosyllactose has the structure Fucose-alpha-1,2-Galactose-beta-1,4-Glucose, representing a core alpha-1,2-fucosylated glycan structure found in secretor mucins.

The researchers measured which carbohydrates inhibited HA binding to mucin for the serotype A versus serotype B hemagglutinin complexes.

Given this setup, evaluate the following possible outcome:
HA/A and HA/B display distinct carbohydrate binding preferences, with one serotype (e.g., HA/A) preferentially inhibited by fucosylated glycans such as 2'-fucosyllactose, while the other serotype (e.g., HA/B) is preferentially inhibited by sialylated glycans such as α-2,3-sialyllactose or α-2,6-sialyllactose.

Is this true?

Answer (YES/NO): NO